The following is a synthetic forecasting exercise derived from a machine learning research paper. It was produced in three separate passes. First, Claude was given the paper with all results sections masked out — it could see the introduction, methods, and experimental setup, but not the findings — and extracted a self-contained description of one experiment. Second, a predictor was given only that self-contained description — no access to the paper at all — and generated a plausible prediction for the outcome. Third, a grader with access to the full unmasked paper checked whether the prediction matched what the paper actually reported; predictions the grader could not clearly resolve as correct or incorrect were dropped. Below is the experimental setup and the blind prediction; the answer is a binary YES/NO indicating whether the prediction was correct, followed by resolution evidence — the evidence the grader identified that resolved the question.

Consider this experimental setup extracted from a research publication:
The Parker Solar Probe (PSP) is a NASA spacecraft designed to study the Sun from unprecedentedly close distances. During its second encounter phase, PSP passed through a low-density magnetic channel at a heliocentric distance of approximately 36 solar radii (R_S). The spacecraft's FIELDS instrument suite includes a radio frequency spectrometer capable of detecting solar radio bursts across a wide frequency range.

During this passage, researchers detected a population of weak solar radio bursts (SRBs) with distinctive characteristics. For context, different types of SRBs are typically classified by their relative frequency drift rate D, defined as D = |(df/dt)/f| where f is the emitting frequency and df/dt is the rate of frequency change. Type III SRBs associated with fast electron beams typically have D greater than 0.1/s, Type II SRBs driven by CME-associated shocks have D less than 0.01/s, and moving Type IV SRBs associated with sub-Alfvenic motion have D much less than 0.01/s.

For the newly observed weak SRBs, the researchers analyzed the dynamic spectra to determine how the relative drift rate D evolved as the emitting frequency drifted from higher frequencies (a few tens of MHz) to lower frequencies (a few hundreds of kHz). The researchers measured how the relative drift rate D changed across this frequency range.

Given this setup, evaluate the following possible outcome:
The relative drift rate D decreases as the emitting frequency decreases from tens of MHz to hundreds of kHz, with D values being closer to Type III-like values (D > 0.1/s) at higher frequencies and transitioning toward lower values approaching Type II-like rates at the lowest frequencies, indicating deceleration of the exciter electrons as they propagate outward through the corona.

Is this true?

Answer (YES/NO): NO